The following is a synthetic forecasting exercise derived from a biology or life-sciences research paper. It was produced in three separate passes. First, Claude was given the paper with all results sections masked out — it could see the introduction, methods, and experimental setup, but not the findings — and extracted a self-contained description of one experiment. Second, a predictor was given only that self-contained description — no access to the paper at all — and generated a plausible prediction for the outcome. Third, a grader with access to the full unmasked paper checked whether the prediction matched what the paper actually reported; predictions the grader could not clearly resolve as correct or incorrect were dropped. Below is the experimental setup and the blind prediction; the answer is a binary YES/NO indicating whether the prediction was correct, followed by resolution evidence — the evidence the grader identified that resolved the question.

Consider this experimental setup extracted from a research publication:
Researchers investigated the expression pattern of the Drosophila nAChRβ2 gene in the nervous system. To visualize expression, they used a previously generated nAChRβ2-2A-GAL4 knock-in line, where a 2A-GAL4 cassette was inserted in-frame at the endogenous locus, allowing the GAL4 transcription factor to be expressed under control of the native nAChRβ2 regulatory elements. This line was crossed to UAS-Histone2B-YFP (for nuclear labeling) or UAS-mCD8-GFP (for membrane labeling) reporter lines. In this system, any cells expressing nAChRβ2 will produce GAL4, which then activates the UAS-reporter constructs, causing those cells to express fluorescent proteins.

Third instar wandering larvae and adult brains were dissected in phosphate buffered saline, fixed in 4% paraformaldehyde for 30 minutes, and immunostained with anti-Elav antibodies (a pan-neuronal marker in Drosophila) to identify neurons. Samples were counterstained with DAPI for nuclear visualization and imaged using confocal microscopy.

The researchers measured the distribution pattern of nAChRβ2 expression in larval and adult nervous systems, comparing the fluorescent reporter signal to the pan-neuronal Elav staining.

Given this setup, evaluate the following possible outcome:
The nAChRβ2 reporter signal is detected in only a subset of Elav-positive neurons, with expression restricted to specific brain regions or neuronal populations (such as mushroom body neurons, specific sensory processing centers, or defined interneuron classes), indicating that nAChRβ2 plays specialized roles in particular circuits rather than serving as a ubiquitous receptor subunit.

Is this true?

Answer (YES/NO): NO